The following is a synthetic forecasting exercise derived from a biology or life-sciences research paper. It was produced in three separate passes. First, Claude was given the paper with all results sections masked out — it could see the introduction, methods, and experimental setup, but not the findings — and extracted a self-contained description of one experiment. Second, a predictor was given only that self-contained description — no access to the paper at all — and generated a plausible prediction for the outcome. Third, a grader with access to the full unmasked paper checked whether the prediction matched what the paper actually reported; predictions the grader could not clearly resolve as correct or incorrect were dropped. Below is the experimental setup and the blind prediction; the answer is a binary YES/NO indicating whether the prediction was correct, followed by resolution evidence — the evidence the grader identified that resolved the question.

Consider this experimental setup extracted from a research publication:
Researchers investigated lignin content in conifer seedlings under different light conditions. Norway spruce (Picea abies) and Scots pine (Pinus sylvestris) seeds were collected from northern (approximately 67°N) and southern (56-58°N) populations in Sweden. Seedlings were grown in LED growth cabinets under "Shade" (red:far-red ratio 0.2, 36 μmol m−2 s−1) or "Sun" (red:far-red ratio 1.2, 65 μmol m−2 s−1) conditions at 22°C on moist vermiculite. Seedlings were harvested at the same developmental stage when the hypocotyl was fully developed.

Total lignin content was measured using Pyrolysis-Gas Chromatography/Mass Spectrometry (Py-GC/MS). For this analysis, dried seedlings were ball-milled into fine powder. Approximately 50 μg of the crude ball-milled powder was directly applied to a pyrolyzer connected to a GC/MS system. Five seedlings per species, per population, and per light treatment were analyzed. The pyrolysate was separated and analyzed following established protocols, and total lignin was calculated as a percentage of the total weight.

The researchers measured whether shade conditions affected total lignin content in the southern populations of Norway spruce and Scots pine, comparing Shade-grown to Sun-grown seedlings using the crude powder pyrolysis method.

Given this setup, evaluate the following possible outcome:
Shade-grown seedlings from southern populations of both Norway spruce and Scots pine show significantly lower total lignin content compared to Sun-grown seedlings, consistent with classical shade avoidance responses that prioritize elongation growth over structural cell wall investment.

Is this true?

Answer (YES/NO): NO